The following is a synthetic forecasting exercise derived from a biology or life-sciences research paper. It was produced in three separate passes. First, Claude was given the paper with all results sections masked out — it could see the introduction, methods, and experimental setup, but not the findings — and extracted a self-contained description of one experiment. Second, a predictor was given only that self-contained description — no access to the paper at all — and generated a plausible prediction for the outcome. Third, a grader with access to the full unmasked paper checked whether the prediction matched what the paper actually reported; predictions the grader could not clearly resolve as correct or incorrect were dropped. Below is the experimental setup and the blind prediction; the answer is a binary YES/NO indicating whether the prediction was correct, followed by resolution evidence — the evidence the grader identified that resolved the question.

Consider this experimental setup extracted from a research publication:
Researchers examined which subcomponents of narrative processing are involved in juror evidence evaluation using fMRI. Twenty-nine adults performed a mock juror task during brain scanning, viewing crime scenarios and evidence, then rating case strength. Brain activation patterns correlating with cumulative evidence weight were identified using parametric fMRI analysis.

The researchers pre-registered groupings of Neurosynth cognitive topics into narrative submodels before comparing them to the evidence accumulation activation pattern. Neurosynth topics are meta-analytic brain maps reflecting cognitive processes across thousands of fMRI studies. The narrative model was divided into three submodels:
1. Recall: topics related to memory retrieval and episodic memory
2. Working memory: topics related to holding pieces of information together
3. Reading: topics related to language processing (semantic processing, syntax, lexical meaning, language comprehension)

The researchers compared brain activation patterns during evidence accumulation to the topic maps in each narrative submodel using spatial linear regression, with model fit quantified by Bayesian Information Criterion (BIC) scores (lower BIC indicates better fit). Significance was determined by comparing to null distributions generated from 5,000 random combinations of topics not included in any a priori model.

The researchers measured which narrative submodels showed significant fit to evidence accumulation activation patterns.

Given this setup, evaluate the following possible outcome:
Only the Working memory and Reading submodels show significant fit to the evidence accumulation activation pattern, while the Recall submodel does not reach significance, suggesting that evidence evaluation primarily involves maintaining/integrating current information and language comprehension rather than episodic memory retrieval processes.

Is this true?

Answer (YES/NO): NO